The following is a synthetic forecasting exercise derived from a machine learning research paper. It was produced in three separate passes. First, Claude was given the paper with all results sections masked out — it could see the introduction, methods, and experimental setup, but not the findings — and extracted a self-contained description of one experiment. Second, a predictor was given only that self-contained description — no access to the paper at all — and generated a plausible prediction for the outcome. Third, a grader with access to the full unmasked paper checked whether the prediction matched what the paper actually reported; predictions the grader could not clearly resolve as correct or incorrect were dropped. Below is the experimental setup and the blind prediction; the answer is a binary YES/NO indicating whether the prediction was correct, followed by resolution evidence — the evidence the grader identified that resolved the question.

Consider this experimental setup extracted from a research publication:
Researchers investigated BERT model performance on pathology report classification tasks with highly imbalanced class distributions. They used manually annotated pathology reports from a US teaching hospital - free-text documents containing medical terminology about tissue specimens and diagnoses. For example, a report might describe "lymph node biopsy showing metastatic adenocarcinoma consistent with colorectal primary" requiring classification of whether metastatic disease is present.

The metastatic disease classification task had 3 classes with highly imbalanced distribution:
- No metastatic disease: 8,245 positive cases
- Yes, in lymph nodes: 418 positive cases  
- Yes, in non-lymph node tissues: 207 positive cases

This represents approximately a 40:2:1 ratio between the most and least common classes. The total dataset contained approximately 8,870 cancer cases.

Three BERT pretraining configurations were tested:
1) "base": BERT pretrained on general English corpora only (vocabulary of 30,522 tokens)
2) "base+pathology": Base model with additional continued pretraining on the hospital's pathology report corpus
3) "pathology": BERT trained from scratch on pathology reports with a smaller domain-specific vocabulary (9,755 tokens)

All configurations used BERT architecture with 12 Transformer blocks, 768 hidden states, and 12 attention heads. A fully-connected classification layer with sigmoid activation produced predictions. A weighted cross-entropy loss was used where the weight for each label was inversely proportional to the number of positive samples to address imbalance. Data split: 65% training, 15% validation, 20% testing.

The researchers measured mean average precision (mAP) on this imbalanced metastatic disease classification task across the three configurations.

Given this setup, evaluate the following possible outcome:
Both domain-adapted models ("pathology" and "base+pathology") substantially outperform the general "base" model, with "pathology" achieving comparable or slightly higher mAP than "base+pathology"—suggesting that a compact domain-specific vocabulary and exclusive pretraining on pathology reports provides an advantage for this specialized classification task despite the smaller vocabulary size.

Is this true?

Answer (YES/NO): NO